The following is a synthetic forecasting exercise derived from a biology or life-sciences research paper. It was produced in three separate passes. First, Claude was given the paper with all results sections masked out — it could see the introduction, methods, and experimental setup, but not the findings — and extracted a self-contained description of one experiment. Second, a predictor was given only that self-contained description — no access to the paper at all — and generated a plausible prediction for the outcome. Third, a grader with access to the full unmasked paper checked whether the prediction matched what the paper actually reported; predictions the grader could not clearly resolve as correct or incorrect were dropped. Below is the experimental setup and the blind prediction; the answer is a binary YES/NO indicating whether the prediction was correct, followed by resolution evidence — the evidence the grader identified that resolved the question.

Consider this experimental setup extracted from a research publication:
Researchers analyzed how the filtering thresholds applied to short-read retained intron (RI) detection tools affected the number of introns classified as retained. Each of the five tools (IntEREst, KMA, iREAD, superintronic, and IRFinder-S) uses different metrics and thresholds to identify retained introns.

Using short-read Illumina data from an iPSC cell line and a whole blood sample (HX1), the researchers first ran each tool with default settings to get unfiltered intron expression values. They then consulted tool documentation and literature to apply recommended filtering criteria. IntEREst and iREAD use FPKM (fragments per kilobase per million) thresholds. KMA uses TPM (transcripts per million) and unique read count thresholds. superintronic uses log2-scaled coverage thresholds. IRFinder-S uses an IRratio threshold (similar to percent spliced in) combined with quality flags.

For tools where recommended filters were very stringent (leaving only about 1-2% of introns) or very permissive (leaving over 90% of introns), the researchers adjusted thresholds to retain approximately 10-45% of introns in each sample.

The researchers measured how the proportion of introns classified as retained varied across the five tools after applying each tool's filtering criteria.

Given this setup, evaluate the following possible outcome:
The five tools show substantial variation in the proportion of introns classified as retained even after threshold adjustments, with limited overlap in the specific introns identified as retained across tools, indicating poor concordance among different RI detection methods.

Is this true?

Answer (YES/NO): YES